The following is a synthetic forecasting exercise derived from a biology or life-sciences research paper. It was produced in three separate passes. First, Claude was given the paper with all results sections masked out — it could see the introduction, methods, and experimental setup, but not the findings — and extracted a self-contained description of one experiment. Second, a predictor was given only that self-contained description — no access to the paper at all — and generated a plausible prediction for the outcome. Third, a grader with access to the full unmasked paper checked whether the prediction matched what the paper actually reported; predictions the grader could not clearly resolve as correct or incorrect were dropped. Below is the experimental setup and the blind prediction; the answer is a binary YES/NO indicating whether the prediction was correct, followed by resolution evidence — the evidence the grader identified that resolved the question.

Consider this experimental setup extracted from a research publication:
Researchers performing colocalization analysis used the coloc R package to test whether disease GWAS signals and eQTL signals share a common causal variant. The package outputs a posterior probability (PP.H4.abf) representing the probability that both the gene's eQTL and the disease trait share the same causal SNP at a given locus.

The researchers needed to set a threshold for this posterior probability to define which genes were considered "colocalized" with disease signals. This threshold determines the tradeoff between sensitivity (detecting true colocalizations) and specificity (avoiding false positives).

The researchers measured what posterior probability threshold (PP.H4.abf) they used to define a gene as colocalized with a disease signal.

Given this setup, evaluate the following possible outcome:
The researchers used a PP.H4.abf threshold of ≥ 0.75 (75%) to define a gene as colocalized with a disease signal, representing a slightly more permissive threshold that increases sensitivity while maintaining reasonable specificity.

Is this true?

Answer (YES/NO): NO